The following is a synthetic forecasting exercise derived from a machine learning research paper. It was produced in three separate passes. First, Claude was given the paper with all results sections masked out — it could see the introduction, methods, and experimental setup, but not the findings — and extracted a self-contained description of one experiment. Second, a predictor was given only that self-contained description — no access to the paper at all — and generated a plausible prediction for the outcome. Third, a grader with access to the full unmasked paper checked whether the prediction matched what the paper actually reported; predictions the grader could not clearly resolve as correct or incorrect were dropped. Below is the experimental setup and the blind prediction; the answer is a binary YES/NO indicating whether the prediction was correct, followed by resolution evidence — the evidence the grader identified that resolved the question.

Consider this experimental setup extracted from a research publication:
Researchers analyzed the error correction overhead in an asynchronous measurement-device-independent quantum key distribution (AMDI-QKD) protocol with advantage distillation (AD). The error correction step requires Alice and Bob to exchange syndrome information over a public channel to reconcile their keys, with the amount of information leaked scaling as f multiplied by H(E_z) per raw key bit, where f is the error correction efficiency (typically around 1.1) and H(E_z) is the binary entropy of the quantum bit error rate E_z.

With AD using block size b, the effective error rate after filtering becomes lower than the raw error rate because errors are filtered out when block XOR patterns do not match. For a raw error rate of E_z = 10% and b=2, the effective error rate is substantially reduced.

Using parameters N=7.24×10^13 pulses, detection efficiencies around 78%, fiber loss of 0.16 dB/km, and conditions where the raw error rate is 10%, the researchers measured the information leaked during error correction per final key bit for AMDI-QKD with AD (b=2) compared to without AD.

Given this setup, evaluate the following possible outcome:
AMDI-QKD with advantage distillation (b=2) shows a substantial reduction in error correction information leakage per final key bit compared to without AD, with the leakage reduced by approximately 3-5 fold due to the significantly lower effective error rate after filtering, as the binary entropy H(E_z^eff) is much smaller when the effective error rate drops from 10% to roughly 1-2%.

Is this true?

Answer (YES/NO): NO